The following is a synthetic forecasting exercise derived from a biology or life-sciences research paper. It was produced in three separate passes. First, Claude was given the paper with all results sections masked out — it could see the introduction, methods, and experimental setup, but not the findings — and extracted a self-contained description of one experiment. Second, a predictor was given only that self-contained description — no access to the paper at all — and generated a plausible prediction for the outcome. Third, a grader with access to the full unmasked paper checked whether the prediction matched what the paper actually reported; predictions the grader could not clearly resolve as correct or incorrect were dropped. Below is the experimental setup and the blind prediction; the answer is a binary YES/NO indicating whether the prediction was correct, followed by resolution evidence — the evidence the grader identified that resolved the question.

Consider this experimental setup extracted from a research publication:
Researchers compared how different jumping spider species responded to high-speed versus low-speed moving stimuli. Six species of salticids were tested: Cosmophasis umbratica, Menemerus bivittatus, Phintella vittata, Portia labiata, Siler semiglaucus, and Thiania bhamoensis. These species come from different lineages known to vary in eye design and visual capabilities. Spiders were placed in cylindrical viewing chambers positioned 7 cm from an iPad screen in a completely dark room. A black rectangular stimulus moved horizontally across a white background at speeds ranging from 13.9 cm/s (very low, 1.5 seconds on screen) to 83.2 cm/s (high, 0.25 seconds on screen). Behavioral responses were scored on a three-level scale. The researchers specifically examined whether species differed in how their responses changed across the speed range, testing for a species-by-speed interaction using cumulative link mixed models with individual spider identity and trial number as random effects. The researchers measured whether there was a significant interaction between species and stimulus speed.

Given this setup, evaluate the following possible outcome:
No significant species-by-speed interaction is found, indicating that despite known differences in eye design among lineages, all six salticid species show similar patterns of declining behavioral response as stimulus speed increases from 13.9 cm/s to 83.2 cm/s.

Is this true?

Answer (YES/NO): NO